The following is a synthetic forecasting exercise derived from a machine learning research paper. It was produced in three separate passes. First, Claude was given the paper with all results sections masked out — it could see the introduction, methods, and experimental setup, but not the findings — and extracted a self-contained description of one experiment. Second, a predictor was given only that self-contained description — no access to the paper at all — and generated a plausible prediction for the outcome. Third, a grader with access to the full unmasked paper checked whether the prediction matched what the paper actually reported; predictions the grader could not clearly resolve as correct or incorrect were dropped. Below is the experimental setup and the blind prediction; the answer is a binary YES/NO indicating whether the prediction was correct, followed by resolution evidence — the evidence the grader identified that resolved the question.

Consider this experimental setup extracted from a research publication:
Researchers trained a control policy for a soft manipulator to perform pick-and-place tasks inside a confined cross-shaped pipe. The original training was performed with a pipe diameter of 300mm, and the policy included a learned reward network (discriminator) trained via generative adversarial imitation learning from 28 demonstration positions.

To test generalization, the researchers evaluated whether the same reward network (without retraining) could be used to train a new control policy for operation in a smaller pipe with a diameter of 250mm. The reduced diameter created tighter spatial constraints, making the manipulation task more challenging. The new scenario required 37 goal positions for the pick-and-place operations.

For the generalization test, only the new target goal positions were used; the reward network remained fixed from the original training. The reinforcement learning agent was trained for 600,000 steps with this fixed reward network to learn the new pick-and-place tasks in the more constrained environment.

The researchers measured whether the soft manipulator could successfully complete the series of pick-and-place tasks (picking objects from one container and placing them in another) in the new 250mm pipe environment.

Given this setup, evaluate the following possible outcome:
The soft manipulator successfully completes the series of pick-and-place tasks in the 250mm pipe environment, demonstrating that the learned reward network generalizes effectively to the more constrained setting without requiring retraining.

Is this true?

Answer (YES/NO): YES